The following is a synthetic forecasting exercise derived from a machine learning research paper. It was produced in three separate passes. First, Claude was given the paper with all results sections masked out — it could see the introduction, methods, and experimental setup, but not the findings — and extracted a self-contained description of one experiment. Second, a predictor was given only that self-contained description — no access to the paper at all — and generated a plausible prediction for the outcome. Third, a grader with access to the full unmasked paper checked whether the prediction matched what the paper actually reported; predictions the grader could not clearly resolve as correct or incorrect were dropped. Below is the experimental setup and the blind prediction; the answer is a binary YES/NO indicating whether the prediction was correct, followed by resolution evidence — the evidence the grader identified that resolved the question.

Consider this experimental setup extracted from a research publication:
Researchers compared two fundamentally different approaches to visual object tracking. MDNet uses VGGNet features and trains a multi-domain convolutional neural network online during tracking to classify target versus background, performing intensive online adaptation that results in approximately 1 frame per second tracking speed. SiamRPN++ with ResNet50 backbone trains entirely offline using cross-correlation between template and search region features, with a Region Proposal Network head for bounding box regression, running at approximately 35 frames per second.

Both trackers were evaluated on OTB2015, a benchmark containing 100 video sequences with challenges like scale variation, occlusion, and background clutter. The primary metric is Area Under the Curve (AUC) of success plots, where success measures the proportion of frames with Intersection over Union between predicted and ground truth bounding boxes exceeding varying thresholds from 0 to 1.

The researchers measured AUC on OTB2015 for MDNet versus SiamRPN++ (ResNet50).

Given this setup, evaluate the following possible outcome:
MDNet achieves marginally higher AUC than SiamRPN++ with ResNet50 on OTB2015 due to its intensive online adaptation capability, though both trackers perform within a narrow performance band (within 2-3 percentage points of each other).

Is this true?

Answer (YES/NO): NO